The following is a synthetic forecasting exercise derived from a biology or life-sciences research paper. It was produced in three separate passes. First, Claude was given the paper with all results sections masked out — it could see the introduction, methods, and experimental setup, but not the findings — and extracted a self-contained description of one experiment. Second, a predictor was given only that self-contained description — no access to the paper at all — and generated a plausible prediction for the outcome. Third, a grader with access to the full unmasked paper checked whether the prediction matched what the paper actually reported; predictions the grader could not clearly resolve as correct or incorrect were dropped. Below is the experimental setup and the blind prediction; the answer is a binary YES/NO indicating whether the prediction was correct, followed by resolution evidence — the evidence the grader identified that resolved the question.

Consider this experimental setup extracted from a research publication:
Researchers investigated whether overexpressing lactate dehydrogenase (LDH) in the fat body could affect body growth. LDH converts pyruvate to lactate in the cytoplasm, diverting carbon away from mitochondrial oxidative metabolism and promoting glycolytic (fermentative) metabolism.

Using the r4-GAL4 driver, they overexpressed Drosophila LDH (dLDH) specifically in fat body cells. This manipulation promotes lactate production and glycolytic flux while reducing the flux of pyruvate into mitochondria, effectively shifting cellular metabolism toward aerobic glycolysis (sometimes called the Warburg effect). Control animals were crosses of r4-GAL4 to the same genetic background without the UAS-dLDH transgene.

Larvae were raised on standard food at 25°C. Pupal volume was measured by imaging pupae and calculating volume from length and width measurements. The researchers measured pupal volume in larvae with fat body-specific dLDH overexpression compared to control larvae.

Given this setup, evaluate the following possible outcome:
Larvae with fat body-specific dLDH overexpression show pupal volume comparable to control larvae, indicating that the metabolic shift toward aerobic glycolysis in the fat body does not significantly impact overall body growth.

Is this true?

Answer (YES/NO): NO